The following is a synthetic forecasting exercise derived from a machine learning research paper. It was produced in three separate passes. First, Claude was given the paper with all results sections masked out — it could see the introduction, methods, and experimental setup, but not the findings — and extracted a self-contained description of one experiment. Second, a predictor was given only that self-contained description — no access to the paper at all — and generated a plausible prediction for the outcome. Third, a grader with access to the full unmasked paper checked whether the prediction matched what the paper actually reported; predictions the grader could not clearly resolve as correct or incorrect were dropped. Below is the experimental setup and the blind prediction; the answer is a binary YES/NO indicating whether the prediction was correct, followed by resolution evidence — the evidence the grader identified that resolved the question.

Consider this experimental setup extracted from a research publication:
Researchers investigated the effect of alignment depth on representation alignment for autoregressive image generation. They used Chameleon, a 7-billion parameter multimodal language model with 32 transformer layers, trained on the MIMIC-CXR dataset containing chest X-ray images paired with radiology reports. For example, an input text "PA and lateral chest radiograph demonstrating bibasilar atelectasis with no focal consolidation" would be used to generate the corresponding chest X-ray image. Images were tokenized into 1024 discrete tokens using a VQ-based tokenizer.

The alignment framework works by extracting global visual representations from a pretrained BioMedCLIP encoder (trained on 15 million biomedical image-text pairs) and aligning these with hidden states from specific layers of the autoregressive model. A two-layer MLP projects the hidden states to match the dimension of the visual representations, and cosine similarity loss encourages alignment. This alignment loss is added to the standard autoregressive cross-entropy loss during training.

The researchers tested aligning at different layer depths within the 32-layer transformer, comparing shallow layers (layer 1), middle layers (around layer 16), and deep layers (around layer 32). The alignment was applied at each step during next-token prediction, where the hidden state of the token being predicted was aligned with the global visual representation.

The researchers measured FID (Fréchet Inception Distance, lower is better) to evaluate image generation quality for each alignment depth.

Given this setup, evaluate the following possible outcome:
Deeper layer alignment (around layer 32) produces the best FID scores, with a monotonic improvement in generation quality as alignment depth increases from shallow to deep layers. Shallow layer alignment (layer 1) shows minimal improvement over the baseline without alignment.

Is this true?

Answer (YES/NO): NO